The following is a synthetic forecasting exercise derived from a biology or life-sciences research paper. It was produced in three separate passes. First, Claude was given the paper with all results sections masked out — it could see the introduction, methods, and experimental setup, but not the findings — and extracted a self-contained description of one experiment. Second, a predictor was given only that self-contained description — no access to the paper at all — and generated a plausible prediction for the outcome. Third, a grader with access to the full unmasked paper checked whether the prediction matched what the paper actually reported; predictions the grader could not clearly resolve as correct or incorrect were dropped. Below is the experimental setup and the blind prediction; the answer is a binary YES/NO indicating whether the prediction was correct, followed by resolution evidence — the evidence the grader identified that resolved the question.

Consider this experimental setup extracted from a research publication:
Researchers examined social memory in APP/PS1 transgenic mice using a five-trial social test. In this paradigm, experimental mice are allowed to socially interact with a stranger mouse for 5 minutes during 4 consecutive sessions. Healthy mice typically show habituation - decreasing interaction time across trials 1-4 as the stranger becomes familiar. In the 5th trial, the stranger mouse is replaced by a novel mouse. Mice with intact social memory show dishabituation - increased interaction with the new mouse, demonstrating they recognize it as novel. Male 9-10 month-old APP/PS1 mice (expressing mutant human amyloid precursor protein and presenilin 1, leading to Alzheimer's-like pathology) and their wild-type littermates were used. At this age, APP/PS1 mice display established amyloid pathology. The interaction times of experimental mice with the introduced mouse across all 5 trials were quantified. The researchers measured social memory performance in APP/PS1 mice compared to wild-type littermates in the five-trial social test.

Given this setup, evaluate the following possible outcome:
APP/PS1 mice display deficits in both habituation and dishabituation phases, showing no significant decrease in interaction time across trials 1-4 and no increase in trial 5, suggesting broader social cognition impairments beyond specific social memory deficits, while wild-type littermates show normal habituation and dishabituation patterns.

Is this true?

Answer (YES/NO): YES